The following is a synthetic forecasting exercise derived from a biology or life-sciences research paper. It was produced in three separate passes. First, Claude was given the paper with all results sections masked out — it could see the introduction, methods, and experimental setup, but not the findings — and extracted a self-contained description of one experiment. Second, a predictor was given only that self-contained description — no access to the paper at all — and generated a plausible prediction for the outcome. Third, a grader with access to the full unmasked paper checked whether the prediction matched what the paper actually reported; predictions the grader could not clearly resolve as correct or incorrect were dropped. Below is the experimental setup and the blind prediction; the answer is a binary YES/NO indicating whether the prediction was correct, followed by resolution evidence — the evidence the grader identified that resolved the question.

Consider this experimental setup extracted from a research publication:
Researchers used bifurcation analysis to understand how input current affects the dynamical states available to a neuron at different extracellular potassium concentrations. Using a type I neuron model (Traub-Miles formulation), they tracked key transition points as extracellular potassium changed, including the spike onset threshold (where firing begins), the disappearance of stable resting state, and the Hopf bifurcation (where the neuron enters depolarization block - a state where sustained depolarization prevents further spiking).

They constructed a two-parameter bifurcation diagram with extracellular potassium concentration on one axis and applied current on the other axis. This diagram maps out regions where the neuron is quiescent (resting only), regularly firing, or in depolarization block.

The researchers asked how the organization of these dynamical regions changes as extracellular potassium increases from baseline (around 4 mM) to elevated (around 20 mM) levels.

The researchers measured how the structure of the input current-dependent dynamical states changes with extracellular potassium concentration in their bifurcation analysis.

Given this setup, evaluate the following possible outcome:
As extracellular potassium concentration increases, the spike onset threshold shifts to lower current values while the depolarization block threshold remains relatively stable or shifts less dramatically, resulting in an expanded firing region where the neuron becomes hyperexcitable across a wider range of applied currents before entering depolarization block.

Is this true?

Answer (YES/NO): NO